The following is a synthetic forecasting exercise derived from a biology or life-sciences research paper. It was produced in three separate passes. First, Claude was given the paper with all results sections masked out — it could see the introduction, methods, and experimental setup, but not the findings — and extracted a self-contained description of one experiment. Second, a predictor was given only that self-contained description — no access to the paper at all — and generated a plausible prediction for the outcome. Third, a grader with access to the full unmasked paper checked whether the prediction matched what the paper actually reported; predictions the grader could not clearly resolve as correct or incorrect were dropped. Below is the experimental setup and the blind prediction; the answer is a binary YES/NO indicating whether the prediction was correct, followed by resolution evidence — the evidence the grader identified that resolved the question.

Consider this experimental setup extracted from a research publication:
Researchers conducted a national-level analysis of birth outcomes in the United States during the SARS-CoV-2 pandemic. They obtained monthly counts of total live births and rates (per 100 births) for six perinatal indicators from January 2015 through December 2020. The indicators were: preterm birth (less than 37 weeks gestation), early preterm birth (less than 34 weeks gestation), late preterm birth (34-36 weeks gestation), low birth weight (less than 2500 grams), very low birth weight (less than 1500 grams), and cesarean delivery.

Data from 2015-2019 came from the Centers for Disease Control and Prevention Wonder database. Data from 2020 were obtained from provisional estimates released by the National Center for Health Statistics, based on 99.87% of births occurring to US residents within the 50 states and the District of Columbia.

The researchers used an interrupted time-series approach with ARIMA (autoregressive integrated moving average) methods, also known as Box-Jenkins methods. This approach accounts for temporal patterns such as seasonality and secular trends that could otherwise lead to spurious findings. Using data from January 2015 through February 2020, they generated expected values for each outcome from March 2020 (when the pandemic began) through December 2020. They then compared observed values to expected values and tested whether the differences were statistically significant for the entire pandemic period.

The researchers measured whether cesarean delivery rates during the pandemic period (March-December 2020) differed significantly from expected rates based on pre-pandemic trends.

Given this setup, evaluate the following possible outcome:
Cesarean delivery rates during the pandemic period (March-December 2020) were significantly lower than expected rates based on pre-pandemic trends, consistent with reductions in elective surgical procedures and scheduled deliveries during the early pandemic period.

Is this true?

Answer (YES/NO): NO